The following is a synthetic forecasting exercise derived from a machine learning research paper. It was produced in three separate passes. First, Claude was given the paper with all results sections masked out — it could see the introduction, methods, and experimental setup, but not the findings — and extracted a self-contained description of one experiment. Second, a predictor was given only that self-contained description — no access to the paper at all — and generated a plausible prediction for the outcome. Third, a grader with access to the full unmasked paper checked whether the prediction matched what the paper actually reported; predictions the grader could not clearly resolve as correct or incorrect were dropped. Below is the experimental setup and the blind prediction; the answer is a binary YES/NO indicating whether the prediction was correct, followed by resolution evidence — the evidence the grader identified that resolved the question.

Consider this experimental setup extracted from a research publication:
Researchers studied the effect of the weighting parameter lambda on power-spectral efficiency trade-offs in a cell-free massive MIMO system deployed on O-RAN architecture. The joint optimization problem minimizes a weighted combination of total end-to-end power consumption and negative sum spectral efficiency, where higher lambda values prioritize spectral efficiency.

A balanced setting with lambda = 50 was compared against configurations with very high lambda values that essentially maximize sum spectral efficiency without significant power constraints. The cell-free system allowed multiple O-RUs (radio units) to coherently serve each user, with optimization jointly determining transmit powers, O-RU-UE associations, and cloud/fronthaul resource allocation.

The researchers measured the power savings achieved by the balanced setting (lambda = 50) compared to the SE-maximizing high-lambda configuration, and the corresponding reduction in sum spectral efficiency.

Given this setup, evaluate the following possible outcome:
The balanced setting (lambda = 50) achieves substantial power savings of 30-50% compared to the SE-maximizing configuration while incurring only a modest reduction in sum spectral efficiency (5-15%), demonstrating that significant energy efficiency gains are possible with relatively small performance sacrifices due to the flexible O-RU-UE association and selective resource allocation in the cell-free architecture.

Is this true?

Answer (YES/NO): NO